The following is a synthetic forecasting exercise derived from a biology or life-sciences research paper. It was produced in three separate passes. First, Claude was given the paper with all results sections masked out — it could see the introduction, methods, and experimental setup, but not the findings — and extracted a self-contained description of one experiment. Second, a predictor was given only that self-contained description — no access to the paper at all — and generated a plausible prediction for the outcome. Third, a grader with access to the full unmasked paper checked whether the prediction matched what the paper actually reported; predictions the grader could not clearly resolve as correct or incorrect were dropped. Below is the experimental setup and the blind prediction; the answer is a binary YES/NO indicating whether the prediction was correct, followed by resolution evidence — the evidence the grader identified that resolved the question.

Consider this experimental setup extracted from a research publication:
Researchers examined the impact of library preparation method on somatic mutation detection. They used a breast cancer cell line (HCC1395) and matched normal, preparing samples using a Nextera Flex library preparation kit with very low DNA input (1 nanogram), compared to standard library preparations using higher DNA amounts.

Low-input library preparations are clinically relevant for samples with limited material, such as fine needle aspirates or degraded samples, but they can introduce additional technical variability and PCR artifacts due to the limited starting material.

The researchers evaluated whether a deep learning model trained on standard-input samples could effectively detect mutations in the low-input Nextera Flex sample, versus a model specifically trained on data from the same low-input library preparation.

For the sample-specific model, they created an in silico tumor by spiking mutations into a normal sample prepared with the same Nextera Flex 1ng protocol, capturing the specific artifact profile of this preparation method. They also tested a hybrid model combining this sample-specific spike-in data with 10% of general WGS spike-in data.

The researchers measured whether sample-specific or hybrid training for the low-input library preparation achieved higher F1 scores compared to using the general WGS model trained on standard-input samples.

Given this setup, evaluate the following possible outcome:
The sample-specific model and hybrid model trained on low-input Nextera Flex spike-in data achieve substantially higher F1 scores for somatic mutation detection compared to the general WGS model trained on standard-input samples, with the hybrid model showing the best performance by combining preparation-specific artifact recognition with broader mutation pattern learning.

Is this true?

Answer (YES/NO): NO